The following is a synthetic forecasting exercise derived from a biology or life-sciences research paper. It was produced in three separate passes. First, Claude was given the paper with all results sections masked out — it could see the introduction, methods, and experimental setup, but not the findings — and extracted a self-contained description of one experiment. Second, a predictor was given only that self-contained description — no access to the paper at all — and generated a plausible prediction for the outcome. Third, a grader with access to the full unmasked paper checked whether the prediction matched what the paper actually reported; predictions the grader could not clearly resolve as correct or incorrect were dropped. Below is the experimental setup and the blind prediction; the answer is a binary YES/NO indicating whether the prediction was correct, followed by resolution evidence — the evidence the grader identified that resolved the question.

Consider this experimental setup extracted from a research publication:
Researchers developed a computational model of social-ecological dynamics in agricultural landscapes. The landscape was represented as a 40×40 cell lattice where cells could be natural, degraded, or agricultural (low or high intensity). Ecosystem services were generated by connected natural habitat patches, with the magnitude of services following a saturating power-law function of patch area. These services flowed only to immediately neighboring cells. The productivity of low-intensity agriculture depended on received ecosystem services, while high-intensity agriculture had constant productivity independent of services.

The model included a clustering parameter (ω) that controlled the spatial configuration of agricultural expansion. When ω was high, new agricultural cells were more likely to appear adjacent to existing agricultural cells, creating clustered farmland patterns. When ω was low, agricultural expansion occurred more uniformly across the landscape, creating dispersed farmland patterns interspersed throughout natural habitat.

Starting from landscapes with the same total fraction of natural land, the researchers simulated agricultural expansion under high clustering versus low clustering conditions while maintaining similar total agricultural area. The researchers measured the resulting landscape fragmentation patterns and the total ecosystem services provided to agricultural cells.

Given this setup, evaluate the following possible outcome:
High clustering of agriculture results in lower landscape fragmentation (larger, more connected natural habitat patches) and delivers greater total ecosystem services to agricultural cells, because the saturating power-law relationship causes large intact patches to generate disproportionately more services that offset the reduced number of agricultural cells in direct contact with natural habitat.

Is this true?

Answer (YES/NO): NO